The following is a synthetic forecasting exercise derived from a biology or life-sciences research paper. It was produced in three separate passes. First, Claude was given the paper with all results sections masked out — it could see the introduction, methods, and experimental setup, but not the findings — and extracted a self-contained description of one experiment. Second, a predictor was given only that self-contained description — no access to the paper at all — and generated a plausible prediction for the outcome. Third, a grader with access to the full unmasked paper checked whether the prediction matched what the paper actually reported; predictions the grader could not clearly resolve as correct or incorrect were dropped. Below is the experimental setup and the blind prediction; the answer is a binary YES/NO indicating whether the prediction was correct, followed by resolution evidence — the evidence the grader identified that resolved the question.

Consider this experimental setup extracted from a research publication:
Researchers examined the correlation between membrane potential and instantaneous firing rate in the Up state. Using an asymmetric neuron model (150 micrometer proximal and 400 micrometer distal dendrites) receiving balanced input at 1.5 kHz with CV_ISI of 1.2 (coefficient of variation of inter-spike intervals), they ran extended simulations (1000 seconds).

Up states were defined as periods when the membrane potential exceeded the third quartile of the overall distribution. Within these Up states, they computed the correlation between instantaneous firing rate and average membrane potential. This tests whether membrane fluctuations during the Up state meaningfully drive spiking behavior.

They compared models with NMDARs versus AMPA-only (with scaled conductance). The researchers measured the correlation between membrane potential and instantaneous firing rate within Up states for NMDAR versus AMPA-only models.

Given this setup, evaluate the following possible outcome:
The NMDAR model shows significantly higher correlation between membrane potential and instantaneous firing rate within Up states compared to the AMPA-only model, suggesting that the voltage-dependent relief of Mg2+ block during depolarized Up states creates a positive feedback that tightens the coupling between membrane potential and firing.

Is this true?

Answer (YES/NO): YES